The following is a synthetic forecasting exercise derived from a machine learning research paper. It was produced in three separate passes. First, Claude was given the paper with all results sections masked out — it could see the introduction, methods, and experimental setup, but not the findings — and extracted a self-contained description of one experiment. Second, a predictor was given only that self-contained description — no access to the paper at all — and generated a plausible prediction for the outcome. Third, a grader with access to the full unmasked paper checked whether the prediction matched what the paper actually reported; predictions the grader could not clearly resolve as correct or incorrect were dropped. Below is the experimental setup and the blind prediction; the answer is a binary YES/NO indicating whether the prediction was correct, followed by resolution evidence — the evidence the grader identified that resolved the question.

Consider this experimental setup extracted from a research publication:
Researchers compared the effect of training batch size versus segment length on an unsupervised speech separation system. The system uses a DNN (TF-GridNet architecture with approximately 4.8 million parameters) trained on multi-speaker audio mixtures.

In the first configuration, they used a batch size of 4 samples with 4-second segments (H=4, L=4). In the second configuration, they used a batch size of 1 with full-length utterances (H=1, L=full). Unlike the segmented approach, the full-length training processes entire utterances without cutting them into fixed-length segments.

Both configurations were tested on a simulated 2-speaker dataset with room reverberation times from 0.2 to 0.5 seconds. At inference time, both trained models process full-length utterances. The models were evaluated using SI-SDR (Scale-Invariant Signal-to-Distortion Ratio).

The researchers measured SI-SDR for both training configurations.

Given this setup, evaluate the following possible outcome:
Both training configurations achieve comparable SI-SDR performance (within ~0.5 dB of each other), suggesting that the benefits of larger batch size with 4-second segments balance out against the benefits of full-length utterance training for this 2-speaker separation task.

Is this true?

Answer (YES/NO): NO